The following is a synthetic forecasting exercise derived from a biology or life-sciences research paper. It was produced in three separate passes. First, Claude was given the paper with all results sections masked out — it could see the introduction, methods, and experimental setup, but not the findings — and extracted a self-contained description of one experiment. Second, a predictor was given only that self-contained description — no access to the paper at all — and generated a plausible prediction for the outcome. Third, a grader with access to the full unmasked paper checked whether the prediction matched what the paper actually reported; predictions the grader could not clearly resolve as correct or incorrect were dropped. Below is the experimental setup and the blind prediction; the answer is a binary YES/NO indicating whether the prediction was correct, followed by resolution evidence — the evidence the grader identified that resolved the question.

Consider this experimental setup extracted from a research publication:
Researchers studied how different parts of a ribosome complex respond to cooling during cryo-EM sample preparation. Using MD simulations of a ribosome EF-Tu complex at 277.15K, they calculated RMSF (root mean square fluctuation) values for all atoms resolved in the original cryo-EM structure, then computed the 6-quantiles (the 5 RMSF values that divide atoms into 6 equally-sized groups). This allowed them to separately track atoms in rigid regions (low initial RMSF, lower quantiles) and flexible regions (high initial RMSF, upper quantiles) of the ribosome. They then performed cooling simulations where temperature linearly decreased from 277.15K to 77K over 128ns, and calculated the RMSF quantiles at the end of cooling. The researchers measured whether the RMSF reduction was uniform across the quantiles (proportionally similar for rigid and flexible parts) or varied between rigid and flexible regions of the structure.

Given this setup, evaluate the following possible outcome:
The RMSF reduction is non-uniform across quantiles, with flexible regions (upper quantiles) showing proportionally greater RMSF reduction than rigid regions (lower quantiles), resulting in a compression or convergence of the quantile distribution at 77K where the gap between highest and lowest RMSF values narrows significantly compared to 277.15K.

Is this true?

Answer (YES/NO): NO